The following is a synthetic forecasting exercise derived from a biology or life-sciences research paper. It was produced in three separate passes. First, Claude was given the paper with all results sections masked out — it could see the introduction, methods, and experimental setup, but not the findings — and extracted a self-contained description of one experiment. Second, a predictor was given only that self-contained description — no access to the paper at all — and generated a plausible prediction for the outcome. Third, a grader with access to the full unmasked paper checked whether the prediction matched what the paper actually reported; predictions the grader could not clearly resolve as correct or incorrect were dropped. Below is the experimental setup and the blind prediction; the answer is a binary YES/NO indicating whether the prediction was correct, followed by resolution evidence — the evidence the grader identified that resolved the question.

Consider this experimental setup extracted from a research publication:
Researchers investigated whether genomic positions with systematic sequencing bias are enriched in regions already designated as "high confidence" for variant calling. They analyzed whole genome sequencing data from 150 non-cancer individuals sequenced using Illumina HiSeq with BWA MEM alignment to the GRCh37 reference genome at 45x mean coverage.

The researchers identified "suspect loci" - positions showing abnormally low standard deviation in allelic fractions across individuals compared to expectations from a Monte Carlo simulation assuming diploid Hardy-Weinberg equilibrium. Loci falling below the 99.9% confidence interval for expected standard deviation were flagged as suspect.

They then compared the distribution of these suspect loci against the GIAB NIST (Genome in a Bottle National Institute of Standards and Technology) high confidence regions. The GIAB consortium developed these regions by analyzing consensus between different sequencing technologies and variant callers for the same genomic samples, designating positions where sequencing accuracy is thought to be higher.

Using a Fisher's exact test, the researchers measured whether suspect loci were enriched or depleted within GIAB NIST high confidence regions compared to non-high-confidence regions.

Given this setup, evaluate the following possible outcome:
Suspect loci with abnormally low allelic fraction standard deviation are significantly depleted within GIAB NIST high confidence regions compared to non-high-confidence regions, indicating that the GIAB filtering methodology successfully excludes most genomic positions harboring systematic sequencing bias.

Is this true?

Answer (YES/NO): YES